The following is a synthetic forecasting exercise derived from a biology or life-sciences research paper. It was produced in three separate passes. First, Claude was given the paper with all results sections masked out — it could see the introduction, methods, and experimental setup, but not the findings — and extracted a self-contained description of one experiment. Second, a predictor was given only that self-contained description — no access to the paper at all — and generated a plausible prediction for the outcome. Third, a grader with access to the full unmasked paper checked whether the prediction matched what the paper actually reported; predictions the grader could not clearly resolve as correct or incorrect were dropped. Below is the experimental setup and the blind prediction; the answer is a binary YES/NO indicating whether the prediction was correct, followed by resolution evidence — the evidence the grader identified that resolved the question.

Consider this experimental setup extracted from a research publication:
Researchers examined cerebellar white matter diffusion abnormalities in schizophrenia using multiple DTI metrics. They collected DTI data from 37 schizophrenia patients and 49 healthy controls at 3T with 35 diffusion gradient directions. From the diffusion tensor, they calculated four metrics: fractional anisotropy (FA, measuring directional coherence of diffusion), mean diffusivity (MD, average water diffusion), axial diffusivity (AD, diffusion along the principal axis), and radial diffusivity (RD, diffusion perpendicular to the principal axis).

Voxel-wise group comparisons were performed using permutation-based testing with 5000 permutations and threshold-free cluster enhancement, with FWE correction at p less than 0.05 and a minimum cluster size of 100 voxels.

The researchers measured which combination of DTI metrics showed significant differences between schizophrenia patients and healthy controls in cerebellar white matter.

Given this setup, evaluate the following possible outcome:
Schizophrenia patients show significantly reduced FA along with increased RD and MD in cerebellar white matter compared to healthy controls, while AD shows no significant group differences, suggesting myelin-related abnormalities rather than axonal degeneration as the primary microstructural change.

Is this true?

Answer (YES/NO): NO